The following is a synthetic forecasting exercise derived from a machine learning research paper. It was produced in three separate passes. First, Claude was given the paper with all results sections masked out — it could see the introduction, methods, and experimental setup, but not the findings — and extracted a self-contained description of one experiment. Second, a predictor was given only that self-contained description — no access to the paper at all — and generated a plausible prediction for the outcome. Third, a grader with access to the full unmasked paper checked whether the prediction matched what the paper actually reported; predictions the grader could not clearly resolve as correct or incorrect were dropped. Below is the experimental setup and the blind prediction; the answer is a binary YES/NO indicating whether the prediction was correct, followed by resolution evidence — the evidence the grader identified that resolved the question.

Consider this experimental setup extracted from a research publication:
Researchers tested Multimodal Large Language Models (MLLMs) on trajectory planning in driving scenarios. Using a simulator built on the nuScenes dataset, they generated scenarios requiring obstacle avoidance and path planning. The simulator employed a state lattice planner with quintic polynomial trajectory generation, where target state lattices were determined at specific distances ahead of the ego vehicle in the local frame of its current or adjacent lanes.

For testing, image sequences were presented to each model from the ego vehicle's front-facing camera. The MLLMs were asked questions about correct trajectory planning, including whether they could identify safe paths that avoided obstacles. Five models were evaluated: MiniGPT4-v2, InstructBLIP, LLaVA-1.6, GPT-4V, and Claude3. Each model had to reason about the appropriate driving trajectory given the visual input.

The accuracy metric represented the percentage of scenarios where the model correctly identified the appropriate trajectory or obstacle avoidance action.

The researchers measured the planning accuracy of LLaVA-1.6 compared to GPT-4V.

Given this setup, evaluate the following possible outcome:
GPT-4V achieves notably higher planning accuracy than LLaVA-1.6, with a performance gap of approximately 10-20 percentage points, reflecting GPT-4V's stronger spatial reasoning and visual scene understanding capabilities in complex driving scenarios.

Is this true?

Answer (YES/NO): NO